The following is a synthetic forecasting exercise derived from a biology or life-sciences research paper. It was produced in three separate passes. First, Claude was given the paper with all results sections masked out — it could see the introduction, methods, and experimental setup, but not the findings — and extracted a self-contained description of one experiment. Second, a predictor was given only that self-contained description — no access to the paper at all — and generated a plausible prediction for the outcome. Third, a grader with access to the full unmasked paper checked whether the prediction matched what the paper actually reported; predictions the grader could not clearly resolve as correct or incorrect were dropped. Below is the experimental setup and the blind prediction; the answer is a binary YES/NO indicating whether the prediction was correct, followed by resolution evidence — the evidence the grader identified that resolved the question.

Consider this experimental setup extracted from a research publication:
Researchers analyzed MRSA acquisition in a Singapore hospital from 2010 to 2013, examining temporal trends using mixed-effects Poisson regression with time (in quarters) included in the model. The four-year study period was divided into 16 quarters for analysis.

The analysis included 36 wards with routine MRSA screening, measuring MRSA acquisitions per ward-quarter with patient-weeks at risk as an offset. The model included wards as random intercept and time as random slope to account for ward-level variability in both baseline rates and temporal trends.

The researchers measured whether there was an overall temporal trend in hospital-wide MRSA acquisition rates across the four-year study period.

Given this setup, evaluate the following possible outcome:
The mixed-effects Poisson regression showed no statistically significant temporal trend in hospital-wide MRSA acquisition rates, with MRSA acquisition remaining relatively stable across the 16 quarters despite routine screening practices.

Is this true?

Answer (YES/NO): NO